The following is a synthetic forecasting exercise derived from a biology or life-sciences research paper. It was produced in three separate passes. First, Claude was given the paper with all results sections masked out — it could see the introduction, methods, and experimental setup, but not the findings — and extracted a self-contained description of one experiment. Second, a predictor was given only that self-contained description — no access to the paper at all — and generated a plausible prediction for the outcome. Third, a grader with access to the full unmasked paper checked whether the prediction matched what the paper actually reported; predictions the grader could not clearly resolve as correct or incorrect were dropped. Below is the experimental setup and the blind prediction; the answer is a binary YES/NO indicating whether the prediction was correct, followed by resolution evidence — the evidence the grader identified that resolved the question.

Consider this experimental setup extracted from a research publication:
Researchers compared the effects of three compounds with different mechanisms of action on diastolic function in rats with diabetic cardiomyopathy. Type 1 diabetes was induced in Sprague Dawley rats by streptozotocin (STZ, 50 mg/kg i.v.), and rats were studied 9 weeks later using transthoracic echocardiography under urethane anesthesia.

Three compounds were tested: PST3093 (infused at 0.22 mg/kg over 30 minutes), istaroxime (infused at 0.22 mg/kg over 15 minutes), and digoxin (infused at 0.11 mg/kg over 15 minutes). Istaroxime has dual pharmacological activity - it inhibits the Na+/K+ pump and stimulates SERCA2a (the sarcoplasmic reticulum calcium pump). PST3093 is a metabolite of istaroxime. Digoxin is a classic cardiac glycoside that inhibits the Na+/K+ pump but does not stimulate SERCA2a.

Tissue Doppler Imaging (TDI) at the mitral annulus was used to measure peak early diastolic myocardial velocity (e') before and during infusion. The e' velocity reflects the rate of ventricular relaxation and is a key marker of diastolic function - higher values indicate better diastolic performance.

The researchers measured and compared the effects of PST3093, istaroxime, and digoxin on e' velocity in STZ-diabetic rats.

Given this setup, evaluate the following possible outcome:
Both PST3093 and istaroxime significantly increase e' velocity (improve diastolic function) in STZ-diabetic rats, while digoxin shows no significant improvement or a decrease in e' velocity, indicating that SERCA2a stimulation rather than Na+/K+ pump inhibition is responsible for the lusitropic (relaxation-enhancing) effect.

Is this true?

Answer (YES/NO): NO